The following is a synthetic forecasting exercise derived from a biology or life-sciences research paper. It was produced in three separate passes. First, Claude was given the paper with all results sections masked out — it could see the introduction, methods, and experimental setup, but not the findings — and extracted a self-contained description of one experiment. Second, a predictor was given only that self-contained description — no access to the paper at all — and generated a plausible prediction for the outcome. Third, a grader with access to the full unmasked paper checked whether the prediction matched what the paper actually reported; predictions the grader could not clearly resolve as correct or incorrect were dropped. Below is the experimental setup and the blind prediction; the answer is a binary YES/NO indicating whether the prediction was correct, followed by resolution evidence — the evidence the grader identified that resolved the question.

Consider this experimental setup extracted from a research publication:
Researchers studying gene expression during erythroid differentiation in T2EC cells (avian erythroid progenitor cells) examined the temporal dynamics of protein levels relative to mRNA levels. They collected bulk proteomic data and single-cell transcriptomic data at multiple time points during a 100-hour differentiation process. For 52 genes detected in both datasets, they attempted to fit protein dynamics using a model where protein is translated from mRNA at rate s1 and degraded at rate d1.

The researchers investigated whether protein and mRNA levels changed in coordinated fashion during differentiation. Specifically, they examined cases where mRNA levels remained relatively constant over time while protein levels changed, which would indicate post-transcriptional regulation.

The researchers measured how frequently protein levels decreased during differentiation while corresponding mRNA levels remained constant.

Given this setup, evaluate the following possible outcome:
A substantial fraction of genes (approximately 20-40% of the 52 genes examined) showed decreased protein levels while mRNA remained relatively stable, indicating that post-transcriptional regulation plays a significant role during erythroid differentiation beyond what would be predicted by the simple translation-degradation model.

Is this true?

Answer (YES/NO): NO